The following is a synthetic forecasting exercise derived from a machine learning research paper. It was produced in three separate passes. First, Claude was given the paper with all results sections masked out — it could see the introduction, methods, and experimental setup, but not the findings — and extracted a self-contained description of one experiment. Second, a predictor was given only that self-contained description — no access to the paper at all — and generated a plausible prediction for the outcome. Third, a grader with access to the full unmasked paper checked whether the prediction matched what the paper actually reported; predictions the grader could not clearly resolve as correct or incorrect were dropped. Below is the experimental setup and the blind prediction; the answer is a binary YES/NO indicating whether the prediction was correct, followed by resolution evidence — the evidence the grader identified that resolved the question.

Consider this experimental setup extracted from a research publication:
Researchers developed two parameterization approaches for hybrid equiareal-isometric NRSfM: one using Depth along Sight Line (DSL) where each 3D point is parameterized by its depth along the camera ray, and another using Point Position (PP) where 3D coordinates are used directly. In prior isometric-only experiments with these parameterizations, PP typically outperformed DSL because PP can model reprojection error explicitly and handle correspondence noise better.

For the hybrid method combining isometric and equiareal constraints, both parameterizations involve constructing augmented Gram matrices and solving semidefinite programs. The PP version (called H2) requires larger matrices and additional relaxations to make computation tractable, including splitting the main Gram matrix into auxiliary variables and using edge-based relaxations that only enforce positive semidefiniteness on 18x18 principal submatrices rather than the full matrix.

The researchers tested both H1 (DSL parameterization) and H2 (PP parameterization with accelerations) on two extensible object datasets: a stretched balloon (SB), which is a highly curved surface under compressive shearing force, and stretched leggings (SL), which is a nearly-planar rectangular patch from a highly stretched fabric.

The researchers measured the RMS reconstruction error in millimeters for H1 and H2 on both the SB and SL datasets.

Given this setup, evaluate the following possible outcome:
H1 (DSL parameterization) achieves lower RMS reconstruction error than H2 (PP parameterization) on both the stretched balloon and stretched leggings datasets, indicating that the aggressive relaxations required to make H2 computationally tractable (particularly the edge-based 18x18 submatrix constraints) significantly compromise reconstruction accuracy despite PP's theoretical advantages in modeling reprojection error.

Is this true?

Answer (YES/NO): YES